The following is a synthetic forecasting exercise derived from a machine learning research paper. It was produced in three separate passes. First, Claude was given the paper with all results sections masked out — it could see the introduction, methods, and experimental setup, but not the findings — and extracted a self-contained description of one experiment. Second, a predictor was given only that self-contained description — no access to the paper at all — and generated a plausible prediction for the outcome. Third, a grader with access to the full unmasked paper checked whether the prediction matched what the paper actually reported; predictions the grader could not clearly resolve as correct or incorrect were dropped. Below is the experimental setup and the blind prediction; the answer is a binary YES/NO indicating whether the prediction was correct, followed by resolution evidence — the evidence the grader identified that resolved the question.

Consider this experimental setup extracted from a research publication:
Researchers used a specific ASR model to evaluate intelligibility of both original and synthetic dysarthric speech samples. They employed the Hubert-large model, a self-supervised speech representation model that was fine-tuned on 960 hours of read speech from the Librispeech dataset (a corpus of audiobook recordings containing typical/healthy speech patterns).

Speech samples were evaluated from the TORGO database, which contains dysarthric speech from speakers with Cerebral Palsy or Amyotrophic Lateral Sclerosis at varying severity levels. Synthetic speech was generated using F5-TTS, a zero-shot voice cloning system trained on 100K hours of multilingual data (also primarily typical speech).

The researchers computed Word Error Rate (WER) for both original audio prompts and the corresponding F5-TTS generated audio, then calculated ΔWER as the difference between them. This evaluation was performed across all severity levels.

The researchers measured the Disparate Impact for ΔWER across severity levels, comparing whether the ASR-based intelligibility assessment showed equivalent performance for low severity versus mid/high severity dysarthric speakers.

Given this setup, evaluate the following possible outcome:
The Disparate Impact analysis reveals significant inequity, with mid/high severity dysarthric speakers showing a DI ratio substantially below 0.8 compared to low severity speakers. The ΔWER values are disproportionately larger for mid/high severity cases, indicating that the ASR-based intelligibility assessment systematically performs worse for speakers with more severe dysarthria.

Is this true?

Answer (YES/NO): NO